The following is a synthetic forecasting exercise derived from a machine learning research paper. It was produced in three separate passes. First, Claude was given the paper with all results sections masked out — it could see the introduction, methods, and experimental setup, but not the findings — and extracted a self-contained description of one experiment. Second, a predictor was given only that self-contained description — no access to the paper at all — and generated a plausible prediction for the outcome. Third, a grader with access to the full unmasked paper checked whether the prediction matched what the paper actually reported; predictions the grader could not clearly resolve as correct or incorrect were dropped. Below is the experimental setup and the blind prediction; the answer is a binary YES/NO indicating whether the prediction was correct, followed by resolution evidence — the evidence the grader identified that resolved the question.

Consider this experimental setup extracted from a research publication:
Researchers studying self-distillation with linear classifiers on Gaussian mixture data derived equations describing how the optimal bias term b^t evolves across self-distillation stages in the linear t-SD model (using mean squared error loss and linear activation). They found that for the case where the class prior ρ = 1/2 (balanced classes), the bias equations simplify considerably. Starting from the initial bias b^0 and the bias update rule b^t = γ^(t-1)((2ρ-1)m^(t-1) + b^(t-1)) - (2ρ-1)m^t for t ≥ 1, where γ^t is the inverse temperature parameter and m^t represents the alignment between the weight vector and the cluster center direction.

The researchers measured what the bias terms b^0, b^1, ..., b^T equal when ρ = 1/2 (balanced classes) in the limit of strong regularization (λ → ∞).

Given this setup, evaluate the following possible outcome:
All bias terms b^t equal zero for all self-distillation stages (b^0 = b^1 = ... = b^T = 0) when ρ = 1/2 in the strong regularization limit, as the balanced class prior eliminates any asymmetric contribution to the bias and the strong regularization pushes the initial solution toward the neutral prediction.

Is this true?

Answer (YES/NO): YES